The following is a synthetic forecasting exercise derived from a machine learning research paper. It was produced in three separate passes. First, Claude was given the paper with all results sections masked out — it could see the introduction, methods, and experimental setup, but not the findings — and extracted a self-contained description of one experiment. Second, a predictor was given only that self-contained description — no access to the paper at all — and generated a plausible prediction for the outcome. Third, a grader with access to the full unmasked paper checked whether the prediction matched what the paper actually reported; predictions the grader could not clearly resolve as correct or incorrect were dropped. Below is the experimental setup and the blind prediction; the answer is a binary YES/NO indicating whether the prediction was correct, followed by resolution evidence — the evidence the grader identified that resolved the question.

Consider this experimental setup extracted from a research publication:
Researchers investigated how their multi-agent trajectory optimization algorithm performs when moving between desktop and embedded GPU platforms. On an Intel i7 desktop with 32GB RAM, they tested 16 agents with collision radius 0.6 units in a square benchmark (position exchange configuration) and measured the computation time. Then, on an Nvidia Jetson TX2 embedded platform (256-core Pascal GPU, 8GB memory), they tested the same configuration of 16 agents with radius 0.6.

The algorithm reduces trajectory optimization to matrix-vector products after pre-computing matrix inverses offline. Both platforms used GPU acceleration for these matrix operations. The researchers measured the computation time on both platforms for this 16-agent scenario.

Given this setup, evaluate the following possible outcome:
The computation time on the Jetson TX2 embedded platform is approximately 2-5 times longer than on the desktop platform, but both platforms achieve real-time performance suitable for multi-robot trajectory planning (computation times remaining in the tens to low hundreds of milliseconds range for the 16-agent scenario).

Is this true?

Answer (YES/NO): NO